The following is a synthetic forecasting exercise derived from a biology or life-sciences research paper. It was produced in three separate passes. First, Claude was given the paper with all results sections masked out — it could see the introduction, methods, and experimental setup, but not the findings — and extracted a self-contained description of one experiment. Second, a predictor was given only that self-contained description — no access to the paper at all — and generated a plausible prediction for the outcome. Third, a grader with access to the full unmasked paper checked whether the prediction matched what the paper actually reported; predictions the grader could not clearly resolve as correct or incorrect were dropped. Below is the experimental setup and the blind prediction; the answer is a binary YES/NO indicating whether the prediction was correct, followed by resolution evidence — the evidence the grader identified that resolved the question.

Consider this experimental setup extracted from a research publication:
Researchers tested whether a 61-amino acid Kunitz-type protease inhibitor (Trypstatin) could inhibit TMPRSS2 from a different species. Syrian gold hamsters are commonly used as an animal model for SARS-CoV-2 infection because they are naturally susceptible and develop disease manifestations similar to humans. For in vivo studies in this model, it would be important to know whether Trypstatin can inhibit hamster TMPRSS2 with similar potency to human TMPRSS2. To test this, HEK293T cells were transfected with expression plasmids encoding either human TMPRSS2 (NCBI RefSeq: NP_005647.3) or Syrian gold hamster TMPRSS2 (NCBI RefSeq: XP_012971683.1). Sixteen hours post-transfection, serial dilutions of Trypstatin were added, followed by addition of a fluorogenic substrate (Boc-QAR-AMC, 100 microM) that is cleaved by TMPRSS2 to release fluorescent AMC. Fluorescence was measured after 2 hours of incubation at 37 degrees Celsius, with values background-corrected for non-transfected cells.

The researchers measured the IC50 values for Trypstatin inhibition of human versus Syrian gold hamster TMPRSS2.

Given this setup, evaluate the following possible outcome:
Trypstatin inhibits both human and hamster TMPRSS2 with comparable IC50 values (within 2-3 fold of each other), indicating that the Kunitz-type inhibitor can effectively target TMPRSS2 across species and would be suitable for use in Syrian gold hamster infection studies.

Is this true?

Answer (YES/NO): YES